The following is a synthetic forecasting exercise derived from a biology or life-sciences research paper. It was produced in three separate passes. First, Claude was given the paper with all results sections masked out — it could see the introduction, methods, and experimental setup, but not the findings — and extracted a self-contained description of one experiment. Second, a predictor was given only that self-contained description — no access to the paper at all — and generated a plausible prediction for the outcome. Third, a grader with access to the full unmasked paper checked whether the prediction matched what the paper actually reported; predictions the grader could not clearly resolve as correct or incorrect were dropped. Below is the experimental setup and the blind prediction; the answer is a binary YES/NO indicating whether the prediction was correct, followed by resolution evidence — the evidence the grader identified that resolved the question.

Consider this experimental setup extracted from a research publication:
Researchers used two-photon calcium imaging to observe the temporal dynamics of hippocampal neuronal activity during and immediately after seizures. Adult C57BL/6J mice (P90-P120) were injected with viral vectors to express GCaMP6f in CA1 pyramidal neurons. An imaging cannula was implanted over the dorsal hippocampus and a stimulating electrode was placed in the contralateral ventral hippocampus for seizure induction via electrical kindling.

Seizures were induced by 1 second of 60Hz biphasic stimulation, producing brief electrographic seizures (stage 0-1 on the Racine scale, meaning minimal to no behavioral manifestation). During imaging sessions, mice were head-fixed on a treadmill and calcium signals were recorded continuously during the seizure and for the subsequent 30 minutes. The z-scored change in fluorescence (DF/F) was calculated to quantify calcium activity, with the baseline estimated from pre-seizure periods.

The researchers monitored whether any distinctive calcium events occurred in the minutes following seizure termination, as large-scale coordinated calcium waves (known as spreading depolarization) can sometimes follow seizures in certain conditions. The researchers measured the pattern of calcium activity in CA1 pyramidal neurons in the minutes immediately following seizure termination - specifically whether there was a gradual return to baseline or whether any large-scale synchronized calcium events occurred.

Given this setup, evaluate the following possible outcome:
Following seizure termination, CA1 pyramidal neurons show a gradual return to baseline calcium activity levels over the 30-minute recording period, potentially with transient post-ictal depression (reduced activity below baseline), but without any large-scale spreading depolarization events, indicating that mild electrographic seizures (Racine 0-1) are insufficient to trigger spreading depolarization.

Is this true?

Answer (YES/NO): NO